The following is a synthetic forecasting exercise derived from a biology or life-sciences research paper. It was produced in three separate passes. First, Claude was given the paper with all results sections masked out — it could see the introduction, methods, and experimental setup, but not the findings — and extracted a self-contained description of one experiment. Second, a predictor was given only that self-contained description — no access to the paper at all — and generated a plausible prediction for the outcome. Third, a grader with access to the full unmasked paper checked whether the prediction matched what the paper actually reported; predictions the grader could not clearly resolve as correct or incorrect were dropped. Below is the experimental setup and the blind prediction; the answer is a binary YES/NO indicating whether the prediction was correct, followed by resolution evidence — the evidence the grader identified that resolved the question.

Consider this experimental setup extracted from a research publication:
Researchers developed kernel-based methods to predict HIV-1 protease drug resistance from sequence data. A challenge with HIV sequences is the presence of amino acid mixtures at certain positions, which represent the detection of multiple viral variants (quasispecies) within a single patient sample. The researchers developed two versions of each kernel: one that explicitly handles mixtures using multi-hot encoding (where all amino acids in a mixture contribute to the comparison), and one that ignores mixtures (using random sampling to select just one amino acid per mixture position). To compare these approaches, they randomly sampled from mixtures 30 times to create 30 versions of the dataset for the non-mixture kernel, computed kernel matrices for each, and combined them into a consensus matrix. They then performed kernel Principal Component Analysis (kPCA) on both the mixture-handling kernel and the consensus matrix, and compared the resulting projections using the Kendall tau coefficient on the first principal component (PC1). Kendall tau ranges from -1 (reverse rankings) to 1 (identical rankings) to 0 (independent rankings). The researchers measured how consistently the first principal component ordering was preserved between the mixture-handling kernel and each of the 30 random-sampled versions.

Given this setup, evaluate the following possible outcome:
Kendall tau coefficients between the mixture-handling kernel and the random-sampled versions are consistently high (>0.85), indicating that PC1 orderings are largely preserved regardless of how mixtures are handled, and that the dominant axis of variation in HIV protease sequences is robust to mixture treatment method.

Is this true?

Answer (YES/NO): YES